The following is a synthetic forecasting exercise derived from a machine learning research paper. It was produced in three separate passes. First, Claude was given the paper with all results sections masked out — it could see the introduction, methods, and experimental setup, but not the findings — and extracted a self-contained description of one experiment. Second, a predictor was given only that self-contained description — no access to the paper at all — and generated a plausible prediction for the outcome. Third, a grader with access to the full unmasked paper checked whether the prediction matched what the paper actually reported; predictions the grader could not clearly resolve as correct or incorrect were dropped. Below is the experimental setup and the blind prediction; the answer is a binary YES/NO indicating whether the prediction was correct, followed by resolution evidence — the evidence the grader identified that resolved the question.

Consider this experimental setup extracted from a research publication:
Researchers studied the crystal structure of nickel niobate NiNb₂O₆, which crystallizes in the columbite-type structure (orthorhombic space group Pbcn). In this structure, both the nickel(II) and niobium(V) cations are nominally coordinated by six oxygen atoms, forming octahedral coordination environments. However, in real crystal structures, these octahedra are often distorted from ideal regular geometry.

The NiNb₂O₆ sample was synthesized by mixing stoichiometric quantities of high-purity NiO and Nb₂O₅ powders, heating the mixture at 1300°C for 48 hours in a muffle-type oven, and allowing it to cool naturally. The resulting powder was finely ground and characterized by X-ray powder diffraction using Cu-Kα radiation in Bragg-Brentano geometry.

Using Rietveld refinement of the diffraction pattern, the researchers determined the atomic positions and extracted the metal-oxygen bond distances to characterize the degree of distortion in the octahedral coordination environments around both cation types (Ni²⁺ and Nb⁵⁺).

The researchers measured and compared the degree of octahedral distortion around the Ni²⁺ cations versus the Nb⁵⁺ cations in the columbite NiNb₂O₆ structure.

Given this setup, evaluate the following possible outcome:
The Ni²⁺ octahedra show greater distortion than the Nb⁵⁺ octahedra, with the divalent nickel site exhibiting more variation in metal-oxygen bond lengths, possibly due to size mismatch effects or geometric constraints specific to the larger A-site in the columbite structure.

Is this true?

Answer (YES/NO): NO